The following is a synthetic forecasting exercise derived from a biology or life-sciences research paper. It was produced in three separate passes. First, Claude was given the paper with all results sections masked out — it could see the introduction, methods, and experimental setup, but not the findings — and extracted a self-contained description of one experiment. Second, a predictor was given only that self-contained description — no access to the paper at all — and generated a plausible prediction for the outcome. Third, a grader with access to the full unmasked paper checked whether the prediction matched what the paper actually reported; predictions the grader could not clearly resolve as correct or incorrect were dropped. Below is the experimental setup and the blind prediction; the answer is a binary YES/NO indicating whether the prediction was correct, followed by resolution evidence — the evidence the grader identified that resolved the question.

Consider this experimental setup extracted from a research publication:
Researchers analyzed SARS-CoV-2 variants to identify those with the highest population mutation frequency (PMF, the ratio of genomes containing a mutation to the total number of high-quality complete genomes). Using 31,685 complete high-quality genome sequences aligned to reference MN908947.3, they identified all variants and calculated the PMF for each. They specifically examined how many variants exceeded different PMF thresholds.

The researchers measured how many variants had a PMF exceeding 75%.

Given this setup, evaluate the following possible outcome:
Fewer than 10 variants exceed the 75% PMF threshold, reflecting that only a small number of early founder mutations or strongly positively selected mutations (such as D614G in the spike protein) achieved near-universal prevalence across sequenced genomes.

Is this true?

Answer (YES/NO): YES